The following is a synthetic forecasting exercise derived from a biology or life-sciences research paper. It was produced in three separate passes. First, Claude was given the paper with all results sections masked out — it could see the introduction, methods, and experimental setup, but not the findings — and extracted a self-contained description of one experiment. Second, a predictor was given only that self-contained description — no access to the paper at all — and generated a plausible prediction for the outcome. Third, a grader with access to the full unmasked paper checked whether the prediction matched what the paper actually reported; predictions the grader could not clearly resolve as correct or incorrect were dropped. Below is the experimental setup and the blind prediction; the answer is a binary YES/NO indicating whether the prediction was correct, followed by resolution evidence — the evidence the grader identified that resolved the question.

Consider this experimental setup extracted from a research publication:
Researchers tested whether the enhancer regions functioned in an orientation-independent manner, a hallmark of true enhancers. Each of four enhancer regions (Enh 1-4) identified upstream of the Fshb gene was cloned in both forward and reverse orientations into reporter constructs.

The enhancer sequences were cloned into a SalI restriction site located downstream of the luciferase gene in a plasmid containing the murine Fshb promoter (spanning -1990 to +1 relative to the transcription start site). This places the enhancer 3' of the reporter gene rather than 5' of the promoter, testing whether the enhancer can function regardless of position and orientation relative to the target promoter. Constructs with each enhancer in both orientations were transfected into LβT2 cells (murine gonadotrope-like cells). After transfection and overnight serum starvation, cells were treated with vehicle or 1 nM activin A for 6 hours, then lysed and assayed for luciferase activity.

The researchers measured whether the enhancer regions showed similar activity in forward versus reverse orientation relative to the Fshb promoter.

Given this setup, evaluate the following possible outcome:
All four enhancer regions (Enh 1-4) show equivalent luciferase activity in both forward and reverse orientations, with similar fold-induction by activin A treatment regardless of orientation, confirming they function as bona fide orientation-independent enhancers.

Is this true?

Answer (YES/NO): NO